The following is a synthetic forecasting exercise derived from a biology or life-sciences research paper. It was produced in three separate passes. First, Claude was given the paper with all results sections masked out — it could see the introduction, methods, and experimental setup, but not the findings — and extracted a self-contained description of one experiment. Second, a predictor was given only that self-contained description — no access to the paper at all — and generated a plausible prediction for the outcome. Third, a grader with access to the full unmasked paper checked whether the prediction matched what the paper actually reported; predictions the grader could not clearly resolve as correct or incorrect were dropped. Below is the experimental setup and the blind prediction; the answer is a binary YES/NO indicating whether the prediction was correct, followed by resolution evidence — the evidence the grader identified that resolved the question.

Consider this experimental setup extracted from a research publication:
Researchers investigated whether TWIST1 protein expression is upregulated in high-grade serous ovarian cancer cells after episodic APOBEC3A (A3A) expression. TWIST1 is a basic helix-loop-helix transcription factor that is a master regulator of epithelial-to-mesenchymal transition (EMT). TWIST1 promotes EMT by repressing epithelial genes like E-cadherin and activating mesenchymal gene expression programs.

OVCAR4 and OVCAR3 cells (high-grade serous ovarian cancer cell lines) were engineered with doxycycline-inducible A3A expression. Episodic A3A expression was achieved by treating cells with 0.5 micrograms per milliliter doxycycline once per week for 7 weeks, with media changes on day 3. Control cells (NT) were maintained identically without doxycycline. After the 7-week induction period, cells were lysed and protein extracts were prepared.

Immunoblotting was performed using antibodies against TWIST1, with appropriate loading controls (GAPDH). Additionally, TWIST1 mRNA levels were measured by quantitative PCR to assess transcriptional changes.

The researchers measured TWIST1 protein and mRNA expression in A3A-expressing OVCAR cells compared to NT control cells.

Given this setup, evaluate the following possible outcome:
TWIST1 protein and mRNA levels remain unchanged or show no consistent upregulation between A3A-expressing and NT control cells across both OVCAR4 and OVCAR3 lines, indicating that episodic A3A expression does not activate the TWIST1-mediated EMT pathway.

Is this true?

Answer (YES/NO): NO